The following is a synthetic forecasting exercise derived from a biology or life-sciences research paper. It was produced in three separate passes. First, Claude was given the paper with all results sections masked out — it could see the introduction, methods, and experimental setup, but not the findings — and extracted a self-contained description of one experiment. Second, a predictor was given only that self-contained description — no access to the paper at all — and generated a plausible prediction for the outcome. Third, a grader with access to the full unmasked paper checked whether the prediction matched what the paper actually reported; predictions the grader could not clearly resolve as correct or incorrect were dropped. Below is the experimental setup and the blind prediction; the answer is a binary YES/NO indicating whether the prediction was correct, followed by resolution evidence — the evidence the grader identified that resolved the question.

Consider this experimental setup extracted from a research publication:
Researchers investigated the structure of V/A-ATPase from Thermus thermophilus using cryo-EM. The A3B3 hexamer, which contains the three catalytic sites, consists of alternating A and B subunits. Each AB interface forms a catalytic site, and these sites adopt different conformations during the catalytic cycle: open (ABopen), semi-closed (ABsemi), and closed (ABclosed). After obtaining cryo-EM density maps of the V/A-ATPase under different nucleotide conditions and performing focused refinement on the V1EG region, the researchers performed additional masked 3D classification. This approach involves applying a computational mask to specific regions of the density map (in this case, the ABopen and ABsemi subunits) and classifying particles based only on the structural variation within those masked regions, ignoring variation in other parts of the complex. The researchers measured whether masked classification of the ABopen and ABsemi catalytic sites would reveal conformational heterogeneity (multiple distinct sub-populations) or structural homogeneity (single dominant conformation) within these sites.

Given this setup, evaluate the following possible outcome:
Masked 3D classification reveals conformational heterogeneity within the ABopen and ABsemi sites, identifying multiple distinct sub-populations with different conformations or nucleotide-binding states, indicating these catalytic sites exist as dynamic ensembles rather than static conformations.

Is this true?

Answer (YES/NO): YES